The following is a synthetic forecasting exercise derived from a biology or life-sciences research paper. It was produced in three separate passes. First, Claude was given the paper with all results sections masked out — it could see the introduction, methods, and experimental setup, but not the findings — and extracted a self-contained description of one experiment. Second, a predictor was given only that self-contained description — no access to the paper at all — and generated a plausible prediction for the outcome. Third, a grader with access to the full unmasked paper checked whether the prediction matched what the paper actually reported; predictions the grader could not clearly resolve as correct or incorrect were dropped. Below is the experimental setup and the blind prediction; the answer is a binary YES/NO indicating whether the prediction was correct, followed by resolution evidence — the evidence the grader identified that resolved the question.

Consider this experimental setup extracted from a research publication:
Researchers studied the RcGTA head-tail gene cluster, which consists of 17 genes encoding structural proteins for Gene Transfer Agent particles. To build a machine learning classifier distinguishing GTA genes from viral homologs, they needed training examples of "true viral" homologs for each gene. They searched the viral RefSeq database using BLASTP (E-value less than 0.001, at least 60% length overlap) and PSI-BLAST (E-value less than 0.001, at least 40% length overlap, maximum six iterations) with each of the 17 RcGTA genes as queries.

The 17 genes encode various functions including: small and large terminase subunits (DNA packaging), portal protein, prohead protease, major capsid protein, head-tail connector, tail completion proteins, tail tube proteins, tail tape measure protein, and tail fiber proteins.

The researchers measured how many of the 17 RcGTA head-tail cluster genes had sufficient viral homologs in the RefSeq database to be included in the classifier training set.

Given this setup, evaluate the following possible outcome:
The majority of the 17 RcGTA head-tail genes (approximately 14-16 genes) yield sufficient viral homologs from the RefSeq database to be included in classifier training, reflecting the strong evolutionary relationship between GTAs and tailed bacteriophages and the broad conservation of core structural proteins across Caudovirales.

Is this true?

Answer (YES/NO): NO